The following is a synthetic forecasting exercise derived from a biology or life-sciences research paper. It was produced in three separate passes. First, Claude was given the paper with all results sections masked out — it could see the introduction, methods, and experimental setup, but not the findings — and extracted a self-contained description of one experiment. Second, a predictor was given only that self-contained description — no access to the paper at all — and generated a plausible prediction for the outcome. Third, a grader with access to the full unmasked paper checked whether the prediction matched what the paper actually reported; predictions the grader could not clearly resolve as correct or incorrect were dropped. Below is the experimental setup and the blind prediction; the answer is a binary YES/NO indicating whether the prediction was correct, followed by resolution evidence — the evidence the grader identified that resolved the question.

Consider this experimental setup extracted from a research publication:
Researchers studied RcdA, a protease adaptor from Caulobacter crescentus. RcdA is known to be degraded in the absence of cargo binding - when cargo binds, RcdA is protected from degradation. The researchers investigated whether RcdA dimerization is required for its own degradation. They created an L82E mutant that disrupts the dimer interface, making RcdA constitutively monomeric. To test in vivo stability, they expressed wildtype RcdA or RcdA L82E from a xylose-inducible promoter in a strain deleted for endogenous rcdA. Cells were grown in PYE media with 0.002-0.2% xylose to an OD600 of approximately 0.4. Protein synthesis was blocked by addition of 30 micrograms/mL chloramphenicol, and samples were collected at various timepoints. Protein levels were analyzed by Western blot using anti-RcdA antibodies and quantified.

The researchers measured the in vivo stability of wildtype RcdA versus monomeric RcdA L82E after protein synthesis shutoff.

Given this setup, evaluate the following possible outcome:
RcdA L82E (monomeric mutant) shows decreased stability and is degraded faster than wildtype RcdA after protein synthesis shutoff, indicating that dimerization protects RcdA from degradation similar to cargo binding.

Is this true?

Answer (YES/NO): NO